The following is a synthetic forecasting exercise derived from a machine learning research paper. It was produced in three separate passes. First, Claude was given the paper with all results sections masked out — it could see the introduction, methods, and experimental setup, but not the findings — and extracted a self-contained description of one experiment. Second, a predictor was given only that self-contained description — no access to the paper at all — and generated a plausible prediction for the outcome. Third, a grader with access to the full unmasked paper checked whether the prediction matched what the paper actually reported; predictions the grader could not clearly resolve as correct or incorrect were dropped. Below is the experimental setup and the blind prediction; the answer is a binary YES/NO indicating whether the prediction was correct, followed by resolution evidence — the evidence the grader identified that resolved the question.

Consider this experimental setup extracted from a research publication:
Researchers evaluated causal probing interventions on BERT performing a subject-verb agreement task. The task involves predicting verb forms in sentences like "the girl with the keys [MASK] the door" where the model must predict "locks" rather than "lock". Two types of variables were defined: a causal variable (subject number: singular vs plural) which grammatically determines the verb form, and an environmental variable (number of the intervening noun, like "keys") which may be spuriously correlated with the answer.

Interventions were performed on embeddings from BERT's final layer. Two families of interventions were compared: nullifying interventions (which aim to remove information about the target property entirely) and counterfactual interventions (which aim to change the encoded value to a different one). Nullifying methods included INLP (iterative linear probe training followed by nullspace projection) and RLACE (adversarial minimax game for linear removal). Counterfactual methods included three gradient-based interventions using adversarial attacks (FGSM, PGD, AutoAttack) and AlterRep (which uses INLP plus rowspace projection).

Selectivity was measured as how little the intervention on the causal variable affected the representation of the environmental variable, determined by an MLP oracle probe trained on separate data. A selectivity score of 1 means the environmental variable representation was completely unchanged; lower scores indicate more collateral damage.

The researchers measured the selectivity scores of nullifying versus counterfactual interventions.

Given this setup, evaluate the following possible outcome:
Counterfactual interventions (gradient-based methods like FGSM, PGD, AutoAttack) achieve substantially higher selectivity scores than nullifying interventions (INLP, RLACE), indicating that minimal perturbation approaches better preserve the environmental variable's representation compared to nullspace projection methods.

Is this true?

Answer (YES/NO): NO